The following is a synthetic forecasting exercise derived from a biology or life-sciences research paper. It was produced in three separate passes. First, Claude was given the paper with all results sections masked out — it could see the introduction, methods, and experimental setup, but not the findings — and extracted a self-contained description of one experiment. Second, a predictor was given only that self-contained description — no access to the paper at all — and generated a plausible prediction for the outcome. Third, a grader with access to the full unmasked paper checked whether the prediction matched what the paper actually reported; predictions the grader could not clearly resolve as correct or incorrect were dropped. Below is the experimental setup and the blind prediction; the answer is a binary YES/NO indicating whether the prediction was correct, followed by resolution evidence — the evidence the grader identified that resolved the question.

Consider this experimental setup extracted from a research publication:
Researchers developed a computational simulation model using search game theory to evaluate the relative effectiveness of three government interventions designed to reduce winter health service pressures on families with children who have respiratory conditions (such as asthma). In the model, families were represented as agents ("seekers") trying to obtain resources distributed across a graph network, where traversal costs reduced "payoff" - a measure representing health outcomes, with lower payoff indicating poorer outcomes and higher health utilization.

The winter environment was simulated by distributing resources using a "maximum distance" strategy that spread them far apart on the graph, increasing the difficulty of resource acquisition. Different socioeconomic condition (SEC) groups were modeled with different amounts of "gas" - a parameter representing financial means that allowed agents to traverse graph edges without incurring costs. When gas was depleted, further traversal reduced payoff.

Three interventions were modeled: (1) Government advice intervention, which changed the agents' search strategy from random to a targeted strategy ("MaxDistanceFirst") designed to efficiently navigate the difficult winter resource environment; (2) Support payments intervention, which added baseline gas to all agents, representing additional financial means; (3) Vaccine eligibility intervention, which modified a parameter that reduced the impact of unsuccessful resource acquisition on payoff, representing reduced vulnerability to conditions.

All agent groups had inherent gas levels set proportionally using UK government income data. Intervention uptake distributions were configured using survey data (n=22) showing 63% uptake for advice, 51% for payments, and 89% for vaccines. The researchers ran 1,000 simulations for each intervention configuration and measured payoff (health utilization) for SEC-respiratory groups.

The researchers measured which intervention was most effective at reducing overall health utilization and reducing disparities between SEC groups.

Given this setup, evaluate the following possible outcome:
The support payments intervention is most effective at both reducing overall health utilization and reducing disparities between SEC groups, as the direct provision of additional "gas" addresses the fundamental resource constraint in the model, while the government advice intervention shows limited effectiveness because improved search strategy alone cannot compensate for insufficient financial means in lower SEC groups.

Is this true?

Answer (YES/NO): NO